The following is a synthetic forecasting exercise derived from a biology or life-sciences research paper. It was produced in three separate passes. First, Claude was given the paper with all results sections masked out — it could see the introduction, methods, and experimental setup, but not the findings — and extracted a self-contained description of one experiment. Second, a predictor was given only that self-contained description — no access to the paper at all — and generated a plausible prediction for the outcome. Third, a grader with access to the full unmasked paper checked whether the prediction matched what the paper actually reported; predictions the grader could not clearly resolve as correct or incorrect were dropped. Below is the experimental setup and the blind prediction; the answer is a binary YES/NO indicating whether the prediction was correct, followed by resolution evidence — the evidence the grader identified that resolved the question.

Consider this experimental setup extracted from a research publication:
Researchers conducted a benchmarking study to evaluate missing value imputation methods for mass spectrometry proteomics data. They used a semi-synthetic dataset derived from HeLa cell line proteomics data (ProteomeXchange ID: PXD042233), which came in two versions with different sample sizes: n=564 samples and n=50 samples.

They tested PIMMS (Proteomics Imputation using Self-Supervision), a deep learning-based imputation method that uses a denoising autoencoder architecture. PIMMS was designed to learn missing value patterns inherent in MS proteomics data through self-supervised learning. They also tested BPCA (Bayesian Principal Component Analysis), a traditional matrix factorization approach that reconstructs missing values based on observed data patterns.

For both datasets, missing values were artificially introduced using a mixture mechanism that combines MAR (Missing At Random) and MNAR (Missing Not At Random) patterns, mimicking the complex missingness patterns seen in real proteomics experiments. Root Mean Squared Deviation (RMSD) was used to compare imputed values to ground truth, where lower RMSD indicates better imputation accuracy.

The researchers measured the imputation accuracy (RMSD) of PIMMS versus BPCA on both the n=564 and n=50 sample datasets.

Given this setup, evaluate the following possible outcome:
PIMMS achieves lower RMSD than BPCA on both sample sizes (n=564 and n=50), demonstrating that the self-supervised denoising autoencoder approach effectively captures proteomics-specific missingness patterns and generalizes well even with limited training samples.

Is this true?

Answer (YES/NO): NO